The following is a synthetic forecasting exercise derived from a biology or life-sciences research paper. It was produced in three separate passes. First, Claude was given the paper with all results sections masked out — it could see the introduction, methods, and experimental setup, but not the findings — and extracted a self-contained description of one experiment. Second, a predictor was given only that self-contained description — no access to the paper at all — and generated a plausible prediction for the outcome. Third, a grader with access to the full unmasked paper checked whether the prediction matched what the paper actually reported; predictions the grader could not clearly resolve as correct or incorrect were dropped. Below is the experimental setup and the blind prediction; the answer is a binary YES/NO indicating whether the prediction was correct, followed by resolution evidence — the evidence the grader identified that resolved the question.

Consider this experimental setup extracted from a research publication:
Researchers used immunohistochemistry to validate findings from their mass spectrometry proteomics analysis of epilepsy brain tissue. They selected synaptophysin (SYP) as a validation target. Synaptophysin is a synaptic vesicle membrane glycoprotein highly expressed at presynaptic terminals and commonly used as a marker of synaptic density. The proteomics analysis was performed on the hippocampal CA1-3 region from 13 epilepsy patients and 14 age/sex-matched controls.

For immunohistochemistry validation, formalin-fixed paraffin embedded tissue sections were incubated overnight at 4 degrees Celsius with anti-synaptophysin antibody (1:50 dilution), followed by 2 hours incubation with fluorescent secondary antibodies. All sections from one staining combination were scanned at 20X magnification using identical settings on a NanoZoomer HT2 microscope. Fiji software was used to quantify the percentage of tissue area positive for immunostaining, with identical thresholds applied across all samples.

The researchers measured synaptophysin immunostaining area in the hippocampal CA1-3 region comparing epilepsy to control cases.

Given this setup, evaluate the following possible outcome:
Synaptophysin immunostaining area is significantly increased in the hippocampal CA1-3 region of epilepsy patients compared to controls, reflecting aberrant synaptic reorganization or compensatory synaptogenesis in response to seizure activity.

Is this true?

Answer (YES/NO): NO